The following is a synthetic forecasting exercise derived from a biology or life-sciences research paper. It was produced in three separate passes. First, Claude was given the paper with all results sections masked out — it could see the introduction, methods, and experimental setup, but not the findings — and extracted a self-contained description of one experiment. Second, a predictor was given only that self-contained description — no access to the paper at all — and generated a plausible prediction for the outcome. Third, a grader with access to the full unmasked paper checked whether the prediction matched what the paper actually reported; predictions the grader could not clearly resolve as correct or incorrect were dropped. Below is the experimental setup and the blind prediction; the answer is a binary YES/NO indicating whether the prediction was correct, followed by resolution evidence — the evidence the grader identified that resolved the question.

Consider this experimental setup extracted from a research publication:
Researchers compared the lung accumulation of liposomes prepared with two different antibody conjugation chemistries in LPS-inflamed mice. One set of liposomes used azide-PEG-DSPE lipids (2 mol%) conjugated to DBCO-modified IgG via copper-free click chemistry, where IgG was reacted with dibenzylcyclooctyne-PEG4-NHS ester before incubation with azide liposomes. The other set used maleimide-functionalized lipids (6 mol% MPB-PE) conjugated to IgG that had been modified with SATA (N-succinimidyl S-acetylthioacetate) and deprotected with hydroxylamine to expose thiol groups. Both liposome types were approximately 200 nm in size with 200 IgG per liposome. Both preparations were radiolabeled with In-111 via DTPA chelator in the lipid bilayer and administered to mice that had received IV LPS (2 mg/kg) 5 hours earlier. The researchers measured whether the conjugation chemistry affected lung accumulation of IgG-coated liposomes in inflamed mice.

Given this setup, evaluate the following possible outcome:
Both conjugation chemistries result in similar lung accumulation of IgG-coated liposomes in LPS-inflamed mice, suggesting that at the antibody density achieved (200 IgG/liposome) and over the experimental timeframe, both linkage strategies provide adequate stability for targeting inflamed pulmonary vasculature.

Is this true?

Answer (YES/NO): NO